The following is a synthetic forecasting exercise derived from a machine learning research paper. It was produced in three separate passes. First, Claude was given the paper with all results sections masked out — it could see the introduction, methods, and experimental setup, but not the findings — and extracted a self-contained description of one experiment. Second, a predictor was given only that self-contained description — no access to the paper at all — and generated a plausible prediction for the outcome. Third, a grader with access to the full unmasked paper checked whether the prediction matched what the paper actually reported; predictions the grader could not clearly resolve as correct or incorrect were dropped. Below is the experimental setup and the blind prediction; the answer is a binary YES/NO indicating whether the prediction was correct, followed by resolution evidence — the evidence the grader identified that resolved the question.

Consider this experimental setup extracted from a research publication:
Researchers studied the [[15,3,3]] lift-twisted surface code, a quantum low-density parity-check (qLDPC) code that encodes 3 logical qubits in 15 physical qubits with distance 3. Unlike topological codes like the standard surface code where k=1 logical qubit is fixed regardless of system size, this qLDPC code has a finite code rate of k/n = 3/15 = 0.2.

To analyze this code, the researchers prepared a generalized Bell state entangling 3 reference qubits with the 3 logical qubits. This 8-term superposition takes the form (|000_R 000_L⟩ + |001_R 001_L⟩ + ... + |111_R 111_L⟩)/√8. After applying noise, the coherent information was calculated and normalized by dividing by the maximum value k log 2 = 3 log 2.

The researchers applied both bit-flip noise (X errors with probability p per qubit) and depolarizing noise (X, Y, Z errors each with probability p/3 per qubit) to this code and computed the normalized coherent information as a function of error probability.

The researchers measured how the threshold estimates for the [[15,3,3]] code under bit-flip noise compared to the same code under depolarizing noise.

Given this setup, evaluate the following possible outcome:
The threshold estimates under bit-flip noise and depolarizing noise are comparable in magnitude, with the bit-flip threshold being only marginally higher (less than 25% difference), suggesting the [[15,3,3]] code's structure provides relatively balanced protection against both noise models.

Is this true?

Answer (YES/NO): NO